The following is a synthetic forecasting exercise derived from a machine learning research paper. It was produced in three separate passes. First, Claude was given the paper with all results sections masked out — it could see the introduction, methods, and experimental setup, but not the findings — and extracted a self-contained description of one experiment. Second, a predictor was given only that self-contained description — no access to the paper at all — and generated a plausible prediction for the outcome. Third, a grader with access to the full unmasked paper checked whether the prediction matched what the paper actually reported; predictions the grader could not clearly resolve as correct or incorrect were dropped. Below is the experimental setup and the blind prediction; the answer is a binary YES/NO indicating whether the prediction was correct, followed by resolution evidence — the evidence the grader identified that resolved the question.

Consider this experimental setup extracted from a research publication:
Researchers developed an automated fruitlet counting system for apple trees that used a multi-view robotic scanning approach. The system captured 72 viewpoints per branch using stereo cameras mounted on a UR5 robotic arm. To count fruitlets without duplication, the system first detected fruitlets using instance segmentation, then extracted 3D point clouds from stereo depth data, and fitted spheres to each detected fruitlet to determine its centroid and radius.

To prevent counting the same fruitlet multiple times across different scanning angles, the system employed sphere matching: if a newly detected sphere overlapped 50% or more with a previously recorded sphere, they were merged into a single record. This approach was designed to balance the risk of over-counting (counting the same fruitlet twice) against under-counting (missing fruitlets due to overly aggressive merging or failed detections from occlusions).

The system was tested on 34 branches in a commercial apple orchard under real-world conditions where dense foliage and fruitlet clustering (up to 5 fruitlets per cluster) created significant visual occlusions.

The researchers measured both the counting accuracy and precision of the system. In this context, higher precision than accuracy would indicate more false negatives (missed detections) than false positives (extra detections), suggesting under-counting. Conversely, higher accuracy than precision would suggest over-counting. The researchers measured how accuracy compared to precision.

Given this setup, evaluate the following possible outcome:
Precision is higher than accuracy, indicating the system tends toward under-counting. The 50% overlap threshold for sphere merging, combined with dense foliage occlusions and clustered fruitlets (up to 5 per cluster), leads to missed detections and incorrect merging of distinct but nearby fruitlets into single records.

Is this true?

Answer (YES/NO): YES